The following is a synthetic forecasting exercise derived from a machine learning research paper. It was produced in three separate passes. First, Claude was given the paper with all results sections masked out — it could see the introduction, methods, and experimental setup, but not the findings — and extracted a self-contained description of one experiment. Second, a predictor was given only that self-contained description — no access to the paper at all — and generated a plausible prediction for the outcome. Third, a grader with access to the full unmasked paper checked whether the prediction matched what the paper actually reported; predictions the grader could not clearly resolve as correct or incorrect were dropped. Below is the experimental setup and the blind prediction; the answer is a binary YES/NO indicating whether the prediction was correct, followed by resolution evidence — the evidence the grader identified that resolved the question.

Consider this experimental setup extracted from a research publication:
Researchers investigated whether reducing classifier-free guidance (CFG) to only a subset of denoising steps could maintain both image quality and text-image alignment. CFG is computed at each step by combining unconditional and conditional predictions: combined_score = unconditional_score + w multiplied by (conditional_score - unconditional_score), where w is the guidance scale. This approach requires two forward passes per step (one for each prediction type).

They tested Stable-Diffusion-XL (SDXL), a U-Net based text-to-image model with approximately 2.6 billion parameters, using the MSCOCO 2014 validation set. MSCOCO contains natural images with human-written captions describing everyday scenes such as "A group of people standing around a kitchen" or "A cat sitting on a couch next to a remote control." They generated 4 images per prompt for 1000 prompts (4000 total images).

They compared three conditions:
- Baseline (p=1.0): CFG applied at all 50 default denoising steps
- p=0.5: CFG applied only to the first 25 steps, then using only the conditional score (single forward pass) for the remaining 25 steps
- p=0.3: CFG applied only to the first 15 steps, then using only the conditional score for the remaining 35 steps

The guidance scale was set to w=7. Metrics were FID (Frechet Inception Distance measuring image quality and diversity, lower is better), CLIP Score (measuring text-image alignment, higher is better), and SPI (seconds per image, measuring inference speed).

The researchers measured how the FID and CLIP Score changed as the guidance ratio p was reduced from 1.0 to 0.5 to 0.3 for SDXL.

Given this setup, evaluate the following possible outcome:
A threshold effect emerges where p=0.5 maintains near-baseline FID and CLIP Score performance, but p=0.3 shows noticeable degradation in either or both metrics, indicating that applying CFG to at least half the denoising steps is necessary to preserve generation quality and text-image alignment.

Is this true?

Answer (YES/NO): NO